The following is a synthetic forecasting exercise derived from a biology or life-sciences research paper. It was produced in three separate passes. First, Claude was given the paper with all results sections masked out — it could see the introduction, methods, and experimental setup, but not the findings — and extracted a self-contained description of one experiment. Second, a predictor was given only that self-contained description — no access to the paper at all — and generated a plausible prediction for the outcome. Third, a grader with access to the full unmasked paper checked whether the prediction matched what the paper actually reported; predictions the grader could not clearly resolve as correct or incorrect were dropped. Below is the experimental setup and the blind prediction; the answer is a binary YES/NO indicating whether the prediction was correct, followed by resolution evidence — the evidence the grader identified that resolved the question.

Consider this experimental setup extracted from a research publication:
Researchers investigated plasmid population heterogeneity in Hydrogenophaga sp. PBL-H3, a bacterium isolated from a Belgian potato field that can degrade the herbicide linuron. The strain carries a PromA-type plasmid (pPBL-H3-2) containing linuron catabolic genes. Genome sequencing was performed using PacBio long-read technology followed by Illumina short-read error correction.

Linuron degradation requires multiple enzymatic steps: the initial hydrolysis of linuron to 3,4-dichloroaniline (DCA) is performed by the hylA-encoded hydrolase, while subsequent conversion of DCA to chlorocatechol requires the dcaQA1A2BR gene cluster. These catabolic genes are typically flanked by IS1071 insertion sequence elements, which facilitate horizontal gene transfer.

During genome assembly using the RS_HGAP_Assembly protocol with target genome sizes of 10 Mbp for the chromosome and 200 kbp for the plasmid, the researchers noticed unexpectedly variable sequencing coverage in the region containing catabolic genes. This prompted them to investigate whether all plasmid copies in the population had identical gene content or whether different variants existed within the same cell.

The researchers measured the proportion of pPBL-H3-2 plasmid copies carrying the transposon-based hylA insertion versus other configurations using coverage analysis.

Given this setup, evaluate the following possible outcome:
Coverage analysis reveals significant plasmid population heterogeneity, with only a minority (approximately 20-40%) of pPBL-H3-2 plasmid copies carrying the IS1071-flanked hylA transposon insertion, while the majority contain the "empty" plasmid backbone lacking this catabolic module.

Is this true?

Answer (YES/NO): YES